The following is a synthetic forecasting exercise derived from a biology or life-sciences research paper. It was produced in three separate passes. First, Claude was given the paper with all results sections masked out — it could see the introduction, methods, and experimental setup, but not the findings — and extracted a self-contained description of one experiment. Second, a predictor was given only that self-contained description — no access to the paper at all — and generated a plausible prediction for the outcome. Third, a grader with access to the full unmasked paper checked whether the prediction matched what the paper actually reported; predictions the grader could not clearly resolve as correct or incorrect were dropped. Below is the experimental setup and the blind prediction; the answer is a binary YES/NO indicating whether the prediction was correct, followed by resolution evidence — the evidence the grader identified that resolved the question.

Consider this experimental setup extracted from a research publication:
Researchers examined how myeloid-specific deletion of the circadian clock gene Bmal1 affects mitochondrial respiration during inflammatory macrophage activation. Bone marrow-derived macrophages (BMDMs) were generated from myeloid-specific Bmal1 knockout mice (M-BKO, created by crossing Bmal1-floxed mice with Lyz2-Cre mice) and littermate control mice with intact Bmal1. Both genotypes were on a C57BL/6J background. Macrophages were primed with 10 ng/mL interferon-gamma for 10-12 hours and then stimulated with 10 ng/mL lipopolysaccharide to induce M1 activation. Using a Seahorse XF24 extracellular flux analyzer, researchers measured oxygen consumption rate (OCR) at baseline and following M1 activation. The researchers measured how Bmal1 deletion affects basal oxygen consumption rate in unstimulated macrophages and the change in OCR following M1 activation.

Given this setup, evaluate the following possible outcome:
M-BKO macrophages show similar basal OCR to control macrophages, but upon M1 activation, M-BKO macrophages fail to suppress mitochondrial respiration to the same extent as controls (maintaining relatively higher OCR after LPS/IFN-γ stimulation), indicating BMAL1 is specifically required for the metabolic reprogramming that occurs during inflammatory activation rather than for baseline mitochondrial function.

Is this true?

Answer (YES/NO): NO